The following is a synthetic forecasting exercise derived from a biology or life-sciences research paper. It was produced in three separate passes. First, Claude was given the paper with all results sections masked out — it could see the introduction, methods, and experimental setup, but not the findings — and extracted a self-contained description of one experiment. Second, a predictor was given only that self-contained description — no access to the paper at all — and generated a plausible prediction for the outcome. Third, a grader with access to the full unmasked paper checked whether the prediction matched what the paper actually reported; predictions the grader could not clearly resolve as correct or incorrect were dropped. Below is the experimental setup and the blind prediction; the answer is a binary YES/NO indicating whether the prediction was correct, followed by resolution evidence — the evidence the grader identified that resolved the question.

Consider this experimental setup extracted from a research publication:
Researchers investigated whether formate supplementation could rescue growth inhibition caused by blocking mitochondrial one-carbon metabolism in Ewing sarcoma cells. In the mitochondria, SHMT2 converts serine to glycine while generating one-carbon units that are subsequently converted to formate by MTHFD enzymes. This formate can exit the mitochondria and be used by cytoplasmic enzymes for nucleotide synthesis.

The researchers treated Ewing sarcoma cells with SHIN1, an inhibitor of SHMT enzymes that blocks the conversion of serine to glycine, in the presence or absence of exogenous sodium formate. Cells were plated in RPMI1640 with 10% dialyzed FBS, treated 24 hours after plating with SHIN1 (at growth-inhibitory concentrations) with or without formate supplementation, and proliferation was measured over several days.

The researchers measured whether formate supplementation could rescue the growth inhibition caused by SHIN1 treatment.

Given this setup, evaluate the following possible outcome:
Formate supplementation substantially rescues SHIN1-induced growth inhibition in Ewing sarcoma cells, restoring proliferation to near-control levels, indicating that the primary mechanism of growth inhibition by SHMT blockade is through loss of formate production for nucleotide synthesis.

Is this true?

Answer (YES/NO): NO